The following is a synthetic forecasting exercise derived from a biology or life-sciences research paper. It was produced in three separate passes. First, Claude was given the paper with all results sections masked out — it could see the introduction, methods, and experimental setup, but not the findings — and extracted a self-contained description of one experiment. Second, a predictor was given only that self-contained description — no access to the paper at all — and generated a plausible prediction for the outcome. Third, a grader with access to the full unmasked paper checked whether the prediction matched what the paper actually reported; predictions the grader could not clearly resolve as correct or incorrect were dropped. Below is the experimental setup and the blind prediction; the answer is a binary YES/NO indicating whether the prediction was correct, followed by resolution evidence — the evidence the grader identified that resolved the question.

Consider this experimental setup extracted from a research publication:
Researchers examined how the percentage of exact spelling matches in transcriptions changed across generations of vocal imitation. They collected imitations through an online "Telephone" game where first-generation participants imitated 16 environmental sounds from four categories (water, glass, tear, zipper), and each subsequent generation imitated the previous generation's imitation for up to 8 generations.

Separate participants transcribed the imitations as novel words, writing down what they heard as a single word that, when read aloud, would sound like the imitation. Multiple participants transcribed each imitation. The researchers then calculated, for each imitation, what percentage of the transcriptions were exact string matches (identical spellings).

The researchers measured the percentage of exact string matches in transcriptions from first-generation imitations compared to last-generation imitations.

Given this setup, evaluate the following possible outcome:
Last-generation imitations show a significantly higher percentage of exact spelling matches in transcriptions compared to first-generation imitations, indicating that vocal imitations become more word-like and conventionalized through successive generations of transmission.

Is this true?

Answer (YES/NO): YES